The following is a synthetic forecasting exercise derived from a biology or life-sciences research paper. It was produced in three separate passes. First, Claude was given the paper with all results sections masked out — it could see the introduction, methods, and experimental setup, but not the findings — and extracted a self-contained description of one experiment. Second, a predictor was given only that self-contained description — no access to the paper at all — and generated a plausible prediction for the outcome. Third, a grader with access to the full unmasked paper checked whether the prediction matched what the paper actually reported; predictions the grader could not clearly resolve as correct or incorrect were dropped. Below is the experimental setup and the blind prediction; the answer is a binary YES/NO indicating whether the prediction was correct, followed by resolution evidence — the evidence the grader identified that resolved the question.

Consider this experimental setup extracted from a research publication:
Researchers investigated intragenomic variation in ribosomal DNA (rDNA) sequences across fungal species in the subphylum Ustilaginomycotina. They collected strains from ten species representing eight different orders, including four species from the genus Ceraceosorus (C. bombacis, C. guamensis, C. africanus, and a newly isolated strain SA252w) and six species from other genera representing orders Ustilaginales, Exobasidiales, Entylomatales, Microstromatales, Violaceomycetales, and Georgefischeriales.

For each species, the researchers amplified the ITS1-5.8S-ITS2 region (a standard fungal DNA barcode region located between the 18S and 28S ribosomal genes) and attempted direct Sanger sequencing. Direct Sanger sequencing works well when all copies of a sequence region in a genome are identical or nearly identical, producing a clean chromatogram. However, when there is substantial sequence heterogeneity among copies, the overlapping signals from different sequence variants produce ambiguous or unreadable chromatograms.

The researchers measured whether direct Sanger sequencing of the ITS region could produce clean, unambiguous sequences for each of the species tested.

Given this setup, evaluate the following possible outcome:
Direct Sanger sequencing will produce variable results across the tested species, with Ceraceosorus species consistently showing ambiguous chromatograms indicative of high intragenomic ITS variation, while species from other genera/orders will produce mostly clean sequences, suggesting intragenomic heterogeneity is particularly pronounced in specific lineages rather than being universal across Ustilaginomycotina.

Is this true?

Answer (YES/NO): YES